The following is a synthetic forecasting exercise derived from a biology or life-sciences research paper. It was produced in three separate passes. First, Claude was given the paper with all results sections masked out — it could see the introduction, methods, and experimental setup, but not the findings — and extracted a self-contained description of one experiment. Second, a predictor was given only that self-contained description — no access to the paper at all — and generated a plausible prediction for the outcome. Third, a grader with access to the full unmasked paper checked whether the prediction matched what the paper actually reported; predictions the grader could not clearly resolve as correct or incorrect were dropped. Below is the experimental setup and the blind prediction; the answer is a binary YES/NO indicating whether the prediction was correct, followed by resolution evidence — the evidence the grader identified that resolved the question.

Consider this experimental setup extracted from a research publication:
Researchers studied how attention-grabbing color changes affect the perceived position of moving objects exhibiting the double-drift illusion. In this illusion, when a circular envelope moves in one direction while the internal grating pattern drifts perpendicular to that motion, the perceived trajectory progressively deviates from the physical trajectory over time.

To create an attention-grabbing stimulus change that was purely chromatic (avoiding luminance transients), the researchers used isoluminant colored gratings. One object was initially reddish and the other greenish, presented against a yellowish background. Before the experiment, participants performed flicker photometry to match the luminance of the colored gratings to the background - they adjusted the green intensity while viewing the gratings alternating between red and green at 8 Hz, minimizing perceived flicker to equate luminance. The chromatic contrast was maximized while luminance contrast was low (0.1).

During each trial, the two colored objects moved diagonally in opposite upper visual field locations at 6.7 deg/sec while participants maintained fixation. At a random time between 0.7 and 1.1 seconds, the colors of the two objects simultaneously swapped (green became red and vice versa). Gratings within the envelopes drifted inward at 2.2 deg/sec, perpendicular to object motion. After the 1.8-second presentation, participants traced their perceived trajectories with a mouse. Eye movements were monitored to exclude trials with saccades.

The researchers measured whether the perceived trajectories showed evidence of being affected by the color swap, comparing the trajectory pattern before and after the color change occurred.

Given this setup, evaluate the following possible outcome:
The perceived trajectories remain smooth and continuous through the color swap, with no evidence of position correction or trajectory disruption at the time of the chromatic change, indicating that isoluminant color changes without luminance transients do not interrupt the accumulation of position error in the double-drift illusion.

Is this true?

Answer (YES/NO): NO